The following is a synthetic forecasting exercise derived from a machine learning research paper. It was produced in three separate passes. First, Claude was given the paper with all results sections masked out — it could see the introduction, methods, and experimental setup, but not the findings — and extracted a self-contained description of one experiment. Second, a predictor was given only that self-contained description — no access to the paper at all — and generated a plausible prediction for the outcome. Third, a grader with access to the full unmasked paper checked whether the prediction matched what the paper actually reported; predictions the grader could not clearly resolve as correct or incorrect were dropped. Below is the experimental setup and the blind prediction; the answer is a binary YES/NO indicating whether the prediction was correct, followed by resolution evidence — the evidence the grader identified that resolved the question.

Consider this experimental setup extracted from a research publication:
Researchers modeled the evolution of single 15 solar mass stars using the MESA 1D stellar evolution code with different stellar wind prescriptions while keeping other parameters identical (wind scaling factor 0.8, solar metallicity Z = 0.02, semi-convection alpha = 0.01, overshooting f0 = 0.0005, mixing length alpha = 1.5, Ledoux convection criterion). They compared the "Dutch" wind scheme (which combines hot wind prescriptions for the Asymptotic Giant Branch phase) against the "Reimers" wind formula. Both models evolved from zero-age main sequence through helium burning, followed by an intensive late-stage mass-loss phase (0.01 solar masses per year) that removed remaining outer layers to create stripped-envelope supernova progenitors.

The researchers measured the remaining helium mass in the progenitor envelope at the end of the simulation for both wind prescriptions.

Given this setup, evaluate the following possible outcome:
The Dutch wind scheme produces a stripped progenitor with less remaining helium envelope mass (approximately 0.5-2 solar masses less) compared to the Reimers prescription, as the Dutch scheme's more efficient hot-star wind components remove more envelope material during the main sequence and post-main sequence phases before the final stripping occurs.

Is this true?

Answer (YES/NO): NO